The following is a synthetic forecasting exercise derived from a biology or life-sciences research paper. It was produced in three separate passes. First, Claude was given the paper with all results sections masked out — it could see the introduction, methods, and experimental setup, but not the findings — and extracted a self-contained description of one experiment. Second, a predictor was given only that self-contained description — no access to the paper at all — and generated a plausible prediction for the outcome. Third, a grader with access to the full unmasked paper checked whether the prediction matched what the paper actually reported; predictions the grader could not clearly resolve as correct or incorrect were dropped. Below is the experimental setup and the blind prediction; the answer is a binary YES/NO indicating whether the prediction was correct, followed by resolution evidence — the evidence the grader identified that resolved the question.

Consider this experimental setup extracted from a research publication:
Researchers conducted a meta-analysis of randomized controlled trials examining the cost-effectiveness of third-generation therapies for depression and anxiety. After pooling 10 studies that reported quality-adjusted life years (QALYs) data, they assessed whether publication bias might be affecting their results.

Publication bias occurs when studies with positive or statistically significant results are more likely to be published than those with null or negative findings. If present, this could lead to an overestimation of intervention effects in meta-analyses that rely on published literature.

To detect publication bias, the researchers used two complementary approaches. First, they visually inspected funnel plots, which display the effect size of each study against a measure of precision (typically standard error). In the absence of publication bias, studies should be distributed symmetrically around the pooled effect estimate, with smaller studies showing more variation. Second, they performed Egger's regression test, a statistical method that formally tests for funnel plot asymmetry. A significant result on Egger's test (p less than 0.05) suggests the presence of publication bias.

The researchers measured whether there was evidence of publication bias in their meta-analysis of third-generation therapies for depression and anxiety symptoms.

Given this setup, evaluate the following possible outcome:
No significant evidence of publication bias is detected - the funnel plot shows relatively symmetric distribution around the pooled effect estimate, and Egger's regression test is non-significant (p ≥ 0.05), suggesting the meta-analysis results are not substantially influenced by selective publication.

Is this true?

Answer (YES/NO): NO